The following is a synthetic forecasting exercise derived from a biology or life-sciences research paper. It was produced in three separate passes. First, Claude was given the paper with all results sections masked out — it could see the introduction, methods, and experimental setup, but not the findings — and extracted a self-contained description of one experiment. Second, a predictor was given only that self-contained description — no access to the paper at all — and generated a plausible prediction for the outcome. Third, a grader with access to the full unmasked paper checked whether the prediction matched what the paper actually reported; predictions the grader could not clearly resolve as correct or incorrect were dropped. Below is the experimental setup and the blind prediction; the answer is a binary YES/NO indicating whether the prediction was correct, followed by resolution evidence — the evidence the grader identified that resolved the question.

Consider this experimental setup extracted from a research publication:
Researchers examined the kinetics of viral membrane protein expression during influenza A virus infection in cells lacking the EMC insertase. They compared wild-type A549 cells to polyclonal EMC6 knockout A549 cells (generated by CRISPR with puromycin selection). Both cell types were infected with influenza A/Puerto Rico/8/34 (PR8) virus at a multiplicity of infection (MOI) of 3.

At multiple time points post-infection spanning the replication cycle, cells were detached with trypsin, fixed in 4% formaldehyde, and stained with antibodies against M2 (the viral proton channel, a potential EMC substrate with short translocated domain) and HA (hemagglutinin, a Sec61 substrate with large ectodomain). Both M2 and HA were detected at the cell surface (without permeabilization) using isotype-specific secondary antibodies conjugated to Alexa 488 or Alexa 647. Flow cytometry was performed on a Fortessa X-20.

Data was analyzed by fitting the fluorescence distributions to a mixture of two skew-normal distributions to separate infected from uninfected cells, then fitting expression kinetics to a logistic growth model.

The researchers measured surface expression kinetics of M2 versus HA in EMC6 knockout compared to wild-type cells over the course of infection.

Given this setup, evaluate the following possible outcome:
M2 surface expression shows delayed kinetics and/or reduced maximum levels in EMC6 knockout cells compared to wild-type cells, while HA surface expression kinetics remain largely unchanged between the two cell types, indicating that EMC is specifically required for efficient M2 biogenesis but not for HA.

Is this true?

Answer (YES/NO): YES